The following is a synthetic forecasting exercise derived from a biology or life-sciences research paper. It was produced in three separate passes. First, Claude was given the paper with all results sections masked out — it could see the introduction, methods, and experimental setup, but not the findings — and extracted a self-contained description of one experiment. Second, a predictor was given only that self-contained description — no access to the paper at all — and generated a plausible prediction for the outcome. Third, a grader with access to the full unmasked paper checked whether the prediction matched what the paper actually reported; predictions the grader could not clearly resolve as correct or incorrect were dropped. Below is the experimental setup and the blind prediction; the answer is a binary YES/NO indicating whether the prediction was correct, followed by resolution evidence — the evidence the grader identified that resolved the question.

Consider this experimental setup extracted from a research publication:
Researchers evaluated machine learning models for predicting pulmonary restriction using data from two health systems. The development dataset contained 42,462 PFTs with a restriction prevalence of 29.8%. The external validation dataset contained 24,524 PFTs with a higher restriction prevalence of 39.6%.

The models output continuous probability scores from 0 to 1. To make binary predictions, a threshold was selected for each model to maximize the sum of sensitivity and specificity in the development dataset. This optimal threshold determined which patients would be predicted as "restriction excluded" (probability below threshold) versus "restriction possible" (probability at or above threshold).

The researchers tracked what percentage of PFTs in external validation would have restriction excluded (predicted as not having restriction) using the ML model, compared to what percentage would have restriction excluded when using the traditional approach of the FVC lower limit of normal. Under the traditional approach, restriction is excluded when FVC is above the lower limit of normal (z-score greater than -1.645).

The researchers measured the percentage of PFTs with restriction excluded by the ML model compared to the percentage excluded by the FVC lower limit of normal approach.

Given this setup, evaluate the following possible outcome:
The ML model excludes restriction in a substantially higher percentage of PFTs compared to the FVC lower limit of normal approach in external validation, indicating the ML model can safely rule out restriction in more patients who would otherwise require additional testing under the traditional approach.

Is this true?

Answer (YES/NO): NO